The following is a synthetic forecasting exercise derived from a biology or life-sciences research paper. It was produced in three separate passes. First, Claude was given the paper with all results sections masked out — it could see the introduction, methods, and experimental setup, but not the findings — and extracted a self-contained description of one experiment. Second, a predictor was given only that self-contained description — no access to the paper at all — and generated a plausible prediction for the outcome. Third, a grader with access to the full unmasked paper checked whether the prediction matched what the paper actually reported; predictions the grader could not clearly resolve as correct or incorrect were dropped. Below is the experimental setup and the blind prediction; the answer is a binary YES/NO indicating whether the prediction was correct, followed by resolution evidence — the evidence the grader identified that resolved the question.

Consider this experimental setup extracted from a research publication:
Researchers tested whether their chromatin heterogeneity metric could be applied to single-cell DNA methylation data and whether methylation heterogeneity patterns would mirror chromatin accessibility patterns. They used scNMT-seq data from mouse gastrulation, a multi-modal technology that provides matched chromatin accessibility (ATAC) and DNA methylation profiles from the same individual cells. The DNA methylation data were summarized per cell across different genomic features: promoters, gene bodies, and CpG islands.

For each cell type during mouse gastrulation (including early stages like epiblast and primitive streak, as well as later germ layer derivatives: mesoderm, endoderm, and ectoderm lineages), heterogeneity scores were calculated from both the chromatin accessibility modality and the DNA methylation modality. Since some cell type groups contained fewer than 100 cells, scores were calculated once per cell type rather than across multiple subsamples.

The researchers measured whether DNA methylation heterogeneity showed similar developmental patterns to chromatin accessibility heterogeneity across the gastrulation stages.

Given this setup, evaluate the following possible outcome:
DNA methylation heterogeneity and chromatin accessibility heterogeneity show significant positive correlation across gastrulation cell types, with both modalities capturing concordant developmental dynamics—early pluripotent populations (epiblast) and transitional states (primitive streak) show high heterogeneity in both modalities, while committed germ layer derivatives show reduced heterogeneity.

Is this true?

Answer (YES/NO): YES